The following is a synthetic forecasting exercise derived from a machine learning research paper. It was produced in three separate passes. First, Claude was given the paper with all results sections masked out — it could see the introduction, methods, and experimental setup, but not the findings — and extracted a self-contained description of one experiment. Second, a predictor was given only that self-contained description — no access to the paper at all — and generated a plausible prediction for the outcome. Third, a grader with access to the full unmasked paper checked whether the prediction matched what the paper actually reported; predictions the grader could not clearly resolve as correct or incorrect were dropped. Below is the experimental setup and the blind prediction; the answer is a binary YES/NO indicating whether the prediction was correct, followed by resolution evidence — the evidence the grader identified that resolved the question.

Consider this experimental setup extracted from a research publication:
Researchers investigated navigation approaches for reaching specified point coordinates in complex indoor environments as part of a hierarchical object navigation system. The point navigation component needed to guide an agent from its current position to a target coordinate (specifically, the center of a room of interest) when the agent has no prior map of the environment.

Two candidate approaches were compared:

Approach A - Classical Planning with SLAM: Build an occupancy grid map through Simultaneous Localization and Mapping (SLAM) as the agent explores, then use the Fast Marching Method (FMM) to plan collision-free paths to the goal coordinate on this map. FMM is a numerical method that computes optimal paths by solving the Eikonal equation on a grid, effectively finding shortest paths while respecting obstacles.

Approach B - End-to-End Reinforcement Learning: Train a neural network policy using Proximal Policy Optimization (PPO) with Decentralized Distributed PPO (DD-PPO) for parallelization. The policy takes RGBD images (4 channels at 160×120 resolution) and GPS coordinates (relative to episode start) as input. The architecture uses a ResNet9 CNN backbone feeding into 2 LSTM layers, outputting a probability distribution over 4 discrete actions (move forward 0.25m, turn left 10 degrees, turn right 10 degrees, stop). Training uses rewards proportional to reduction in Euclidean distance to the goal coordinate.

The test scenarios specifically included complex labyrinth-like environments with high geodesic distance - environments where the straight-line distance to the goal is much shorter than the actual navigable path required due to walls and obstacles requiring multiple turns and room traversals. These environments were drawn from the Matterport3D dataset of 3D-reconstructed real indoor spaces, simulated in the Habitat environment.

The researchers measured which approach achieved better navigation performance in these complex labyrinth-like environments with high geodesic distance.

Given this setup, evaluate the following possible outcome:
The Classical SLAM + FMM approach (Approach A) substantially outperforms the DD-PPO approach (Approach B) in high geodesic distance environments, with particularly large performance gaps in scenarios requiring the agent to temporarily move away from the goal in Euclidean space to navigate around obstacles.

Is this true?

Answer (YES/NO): NO